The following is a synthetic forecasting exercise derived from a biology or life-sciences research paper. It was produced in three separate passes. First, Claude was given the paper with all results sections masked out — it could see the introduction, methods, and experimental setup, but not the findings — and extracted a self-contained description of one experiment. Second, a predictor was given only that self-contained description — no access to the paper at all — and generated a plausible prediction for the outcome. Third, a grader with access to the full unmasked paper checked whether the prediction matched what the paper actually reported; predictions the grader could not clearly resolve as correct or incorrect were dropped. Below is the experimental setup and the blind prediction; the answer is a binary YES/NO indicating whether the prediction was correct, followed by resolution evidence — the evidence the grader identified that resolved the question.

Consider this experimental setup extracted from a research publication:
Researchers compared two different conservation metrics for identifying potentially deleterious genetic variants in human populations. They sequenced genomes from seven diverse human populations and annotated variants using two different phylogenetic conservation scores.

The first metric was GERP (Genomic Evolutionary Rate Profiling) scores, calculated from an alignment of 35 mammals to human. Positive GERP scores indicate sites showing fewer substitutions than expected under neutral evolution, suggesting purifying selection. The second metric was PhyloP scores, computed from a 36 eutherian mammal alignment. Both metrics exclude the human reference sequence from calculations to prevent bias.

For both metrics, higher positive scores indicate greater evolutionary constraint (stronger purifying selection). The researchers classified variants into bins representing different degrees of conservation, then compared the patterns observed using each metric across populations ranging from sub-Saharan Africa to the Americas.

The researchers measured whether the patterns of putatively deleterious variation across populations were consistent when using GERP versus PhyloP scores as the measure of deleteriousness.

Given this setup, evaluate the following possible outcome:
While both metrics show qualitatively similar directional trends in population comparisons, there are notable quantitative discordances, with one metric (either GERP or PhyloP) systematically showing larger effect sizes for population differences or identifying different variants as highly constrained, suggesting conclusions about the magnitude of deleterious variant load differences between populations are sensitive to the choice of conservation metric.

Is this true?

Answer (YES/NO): NO